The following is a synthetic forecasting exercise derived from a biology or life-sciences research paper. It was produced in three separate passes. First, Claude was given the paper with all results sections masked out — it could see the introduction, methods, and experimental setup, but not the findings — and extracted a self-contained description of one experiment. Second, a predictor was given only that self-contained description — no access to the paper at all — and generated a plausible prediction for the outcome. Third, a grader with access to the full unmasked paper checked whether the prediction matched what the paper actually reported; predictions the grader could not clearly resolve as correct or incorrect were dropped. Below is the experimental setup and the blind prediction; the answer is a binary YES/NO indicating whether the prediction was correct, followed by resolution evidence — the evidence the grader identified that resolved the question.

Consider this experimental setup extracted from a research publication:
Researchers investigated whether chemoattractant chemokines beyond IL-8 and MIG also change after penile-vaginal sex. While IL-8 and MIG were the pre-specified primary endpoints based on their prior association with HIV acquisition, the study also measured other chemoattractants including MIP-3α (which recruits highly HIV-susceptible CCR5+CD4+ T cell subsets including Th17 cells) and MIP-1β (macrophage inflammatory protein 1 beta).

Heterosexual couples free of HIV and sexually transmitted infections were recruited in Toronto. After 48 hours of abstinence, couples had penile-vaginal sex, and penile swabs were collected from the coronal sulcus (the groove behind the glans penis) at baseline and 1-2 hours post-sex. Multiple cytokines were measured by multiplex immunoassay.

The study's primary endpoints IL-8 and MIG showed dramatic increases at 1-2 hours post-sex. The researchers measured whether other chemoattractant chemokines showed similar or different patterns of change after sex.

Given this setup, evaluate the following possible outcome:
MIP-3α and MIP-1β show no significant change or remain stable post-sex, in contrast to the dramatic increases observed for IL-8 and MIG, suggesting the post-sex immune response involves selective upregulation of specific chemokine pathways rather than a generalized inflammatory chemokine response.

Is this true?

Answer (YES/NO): NO